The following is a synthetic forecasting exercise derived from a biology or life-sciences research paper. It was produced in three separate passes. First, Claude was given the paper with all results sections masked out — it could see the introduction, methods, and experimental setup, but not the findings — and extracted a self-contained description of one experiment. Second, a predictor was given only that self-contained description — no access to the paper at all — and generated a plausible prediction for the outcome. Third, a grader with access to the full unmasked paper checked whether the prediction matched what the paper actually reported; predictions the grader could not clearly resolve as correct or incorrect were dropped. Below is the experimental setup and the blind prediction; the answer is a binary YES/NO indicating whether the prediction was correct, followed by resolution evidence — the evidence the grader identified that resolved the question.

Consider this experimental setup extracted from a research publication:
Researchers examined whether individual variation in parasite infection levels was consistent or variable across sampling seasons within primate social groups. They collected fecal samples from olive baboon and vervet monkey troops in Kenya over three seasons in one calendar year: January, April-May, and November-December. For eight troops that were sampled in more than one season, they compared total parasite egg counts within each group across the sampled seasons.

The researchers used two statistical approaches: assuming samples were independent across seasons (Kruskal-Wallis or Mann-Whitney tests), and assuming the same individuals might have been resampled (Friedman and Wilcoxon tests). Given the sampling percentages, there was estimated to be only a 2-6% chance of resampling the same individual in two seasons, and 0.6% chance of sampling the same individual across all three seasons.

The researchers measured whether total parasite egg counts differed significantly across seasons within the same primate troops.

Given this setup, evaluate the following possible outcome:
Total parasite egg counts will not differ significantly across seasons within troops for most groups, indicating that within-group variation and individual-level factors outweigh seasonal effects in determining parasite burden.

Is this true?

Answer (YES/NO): NO